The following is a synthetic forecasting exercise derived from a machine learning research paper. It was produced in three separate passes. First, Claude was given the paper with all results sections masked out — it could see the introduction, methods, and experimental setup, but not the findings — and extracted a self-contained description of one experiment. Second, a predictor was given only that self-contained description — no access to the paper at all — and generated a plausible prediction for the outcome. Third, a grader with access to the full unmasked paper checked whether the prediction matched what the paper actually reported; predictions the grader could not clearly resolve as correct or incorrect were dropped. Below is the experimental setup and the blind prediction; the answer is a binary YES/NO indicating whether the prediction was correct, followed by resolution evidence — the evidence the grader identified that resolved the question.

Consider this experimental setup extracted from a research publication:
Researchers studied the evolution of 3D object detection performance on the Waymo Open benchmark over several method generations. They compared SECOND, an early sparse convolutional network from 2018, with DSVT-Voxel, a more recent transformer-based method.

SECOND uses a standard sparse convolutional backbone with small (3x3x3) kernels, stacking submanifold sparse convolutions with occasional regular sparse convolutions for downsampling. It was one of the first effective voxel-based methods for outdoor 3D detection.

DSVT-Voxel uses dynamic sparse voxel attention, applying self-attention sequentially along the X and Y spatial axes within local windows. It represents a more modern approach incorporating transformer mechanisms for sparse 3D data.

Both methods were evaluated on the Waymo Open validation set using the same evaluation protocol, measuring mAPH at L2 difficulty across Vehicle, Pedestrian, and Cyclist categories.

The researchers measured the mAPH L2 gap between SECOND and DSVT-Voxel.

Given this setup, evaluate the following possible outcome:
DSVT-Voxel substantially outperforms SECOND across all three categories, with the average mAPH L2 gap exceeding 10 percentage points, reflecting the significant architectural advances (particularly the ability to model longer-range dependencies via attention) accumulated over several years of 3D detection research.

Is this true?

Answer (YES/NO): YES